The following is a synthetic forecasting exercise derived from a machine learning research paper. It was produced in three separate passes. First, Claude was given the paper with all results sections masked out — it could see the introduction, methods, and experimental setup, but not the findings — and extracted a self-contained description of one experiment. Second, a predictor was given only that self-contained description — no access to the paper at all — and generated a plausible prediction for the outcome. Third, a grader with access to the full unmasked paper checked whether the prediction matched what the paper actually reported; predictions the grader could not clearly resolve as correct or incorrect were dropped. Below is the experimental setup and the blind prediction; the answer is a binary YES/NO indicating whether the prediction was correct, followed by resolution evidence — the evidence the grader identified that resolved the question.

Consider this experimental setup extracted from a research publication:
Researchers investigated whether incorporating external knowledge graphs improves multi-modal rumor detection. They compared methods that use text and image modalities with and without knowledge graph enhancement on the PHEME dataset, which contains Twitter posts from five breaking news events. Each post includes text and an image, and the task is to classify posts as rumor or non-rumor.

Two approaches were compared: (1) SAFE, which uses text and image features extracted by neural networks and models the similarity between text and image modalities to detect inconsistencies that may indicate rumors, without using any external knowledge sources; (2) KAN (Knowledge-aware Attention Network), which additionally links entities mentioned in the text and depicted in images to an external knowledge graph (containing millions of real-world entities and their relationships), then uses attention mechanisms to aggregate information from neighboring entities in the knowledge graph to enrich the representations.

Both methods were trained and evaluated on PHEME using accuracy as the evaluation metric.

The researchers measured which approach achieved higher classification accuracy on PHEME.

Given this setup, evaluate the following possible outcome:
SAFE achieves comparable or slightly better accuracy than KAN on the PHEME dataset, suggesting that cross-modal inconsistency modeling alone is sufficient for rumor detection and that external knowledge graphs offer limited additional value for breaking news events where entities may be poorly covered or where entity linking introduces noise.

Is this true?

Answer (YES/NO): YES